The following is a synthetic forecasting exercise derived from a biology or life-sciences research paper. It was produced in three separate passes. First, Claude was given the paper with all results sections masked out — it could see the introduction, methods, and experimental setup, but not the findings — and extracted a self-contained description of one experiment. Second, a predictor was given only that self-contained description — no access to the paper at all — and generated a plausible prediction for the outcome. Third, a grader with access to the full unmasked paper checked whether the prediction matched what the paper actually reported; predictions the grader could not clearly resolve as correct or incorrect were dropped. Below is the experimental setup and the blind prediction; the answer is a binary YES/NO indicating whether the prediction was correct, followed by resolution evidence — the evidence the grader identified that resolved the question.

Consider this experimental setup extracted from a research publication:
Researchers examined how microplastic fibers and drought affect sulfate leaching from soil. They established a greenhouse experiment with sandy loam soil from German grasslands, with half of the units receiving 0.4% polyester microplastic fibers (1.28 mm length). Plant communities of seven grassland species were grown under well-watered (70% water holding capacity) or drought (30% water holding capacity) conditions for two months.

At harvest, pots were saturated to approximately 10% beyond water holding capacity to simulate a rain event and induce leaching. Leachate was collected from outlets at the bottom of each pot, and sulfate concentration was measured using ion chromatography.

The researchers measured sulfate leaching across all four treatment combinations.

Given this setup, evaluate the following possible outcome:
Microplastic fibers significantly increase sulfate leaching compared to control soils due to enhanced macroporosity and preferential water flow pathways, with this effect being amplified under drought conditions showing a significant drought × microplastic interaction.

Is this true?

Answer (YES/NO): NO